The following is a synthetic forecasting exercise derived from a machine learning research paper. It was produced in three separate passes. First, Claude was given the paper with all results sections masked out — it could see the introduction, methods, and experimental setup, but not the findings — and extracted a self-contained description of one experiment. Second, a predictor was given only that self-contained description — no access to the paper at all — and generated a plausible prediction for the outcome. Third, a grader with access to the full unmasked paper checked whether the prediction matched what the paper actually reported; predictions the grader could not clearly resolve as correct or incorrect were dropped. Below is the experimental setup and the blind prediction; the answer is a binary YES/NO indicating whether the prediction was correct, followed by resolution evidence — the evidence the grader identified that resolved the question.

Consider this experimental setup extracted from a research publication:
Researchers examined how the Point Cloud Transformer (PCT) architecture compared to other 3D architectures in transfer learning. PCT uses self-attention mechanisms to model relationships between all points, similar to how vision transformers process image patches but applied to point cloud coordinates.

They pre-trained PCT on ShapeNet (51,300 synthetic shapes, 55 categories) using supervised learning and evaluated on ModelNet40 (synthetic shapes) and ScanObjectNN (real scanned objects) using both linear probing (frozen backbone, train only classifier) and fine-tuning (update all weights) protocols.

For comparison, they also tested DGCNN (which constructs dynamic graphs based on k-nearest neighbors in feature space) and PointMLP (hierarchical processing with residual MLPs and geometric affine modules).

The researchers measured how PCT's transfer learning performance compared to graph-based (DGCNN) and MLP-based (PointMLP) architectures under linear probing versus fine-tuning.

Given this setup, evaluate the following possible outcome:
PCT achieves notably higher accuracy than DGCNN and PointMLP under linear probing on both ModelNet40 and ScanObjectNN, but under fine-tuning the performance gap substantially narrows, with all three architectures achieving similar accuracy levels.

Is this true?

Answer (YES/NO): NO